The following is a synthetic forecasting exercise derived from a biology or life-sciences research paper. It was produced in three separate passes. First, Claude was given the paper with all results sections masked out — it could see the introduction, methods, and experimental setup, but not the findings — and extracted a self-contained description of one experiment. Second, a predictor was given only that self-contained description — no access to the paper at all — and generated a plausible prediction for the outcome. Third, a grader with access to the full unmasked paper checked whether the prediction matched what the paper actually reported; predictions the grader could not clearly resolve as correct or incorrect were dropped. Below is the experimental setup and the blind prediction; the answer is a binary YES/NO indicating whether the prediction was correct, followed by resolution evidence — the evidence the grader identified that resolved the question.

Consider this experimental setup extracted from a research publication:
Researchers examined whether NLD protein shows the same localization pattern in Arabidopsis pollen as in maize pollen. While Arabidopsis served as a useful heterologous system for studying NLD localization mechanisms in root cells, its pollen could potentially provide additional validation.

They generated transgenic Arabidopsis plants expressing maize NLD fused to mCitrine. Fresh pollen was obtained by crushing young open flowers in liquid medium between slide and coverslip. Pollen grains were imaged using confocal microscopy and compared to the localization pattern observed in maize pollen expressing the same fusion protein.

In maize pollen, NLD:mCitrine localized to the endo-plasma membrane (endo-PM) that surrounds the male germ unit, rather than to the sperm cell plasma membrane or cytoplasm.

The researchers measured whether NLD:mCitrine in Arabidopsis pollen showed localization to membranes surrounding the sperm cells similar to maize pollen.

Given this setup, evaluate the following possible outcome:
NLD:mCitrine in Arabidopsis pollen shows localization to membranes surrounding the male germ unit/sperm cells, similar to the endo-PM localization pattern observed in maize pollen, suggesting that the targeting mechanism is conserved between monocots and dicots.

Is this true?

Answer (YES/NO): YES